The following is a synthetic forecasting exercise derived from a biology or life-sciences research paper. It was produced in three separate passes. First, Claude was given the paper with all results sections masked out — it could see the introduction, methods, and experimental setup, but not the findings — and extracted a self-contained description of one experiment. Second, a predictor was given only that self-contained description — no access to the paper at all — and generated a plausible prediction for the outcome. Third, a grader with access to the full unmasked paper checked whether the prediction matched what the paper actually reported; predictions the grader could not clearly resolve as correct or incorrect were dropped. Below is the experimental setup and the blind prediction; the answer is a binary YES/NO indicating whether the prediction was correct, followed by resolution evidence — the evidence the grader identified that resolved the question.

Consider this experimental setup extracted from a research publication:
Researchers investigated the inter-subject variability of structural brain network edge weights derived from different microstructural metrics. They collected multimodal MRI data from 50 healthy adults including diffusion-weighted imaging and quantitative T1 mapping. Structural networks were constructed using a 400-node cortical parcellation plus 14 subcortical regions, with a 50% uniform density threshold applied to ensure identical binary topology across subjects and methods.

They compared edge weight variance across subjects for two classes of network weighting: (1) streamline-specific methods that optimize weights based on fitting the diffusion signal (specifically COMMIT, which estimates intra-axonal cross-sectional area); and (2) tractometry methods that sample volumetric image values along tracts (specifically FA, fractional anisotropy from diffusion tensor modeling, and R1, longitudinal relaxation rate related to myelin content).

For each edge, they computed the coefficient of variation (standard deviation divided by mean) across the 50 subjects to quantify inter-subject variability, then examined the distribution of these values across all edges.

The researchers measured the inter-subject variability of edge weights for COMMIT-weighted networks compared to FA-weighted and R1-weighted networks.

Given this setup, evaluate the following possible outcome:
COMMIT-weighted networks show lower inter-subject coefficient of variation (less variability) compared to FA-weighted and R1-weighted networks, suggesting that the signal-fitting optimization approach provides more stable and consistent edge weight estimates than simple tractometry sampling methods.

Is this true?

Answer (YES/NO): NO